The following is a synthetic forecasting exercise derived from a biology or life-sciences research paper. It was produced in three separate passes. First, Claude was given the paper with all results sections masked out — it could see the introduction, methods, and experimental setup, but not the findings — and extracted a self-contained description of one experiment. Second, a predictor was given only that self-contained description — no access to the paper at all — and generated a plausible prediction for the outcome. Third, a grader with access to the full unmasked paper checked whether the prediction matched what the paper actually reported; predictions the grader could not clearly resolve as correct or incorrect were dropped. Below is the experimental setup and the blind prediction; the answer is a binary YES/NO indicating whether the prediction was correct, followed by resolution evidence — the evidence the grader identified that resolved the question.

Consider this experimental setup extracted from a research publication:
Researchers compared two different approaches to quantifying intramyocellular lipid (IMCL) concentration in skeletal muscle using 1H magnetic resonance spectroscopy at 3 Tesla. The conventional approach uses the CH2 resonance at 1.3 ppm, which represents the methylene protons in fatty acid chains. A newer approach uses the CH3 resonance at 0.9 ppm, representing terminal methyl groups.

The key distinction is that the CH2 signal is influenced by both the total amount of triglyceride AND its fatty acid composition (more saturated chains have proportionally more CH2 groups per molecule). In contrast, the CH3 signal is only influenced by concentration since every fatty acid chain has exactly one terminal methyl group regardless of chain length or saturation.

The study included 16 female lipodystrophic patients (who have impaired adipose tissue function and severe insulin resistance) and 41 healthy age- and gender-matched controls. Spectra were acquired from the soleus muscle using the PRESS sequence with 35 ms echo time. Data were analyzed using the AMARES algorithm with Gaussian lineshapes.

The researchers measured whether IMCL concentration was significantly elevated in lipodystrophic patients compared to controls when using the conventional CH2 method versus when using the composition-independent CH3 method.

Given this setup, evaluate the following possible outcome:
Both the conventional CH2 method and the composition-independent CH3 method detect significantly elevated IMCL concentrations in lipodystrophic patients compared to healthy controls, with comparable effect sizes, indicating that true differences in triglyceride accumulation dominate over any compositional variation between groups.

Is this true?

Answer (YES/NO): NO